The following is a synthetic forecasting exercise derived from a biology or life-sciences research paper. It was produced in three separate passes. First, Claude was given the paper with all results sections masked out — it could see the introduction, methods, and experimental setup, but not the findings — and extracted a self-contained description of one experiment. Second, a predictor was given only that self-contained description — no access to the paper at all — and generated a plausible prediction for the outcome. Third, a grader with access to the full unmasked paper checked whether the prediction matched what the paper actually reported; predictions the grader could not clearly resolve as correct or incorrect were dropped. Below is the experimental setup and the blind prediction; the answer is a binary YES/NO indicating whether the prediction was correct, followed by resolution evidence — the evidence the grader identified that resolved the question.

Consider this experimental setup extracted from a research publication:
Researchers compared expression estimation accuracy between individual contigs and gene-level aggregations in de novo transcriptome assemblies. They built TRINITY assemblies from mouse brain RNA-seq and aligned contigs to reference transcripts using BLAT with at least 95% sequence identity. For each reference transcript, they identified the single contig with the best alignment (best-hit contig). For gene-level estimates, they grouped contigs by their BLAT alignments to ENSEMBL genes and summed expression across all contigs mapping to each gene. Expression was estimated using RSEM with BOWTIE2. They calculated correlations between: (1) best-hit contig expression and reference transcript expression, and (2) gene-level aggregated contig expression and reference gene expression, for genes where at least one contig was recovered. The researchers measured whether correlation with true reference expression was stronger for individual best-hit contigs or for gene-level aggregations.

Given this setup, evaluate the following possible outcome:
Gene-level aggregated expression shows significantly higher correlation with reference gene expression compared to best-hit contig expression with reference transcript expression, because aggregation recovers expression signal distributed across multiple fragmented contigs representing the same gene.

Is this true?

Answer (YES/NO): YES